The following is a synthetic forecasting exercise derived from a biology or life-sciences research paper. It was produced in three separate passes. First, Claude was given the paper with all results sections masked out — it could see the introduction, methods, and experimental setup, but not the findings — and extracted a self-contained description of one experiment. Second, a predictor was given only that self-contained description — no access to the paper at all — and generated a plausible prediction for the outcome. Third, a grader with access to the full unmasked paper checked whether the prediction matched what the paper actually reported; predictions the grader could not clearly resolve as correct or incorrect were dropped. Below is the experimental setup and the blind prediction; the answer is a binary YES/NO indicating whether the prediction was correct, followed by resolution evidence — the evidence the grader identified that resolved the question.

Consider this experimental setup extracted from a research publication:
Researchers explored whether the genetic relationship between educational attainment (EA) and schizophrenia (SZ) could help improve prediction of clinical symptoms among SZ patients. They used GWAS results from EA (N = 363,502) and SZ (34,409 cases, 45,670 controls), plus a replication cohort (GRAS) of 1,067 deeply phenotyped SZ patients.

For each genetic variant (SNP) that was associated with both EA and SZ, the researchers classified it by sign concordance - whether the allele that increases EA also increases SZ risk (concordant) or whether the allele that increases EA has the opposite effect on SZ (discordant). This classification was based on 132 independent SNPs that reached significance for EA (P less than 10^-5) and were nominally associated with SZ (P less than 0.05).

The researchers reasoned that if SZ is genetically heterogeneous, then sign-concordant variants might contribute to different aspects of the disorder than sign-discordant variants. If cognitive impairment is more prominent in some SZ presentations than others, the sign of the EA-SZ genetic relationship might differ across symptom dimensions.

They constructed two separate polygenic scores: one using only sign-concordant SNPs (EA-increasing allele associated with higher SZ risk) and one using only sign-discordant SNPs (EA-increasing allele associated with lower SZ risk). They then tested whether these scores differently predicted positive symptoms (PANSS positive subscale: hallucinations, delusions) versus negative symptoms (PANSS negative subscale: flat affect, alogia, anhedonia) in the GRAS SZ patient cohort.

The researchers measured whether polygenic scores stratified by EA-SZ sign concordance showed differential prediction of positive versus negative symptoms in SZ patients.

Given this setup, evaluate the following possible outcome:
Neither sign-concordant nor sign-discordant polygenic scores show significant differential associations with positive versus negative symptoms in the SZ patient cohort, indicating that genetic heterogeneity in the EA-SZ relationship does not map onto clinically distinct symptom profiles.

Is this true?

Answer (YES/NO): NO